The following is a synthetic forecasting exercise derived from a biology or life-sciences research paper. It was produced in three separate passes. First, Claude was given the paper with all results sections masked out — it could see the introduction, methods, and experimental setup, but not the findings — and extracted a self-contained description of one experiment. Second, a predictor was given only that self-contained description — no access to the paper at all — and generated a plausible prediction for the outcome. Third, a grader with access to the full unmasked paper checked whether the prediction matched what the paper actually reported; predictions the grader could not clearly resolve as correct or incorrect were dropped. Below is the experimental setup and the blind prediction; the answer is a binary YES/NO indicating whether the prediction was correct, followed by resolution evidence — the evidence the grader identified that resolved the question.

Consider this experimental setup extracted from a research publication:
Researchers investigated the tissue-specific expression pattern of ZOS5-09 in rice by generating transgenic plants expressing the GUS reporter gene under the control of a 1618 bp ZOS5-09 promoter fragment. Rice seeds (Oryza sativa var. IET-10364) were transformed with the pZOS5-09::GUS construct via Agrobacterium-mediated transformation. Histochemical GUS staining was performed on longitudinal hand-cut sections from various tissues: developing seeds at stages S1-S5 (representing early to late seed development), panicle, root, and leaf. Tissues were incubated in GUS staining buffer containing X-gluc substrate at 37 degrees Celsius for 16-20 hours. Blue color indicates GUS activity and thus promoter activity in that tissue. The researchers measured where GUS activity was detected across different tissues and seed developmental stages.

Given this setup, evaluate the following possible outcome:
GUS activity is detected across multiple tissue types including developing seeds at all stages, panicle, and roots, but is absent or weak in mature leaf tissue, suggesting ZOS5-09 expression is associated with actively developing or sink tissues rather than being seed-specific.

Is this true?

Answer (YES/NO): NO